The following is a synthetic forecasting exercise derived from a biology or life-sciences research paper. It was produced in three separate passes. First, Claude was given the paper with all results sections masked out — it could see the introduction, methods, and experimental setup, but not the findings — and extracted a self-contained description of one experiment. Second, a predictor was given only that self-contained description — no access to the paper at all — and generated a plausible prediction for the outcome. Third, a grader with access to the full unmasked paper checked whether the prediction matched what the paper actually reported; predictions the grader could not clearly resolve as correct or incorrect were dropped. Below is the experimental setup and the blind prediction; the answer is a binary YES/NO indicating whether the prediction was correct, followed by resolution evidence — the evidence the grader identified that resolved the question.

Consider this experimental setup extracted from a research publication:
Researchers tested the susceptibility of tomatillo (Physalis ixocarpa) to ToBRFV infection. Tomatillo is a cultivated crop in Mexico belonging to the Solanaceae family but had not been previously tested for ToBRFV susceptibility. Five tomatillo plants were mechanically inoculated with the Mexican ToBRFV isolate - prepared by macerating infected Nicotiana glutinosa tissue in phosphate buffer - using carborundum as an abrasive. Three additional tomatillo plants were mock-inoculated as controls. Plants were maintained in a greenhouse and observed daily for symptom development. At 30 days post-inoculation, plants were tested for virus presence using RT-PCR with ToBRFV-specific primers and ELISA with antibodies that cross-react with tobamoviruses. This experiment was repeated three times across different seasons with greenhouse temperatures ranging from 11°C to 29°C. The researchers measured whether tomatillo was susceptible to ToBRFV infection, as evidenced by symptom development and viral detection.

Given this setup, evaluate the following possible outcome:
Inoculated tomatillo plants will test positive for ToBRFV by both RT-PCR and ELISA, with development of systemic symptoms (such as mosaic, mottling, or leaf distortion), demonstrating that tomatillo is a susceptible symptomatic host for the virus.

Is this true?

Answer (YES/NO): NO